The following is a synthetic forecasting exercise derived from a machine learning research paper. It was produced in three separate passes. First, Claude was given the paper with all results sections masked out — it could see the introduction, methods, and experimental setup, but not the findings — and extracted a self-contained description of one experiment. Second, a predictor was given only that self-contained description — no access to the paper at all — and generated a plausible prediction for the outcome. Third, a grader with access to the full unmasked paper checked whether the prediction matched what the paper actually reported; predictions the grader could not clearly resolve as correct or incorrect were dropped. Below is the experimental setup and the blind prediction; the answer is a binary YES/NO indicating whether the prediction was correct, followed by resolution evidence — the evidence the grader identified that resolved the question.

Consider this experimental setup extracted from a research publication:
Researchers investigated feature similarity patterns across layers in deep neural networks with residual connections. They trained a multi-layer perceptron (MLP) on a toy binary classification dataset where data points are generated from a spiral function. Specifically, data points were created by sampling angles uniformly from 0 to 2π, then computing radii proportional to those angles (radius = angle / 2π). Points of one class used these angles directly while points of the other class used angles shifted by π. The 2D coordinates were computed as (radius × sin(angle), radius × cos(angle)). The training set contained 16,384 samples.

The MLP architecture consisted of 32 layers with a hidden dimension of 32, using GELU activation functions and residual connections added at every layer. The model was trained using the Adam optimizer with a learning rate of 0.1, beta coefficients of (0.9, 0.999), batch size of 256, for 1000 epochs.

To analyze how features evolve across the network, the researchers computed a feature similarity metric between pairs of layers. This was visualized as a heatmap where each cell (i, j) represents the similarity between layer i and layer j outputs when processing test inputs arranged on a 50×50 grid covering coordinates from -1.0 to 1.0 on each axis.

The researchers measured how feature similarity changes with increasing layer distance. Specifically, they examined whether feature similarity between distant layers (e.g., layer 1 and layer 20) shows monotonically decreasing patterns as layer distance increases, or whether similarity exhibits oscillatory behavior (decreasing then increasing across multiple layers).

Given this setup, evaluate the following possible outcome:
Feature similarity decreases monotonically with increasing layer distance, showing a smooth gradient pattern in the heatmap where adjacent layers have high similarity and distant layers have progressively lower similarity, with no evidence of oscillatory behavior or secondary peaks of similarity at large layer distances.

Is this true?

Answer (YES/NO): NO